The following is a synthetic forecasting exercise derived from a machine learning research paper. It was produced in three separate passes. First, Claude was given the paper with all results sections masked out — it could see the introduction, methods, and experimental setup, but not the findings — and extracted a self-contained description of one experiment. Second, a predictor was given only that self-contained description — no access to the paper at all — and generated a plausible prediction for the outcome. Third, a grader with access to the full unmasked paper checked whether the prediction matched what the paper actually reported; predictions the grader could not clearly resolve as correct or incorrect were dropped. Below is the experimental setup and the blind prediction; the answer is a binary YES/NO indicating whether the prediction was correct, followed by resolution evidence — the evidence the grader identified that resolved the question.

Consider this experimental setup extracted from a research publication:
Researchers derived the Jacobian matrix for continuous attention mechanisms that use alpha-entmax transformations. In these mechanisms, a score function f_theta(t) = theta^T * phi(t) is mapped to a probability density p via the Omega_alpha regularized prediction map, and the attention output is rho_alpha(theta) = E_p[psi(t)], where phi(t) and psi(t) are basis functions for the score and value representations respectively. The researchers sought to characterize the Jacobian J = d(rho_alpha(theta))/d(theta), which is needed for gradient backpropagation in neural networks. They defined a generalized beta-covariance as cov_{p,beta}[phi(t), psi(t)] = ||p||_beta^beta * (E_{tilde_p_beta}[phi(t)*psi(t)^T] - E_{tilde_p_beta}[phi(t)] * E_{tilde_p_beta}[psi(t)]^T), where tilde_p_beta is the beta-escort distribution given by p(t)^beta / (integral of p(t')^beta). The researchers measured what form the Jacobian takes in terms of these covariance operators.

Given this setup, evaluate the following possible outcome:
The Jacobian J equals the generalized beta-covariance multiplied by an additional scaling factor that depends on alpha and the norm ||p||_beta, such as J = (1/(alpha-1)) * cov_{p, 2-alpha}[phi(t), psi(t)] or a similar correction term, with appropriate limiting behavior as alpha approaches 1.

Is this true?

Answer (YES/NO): NO